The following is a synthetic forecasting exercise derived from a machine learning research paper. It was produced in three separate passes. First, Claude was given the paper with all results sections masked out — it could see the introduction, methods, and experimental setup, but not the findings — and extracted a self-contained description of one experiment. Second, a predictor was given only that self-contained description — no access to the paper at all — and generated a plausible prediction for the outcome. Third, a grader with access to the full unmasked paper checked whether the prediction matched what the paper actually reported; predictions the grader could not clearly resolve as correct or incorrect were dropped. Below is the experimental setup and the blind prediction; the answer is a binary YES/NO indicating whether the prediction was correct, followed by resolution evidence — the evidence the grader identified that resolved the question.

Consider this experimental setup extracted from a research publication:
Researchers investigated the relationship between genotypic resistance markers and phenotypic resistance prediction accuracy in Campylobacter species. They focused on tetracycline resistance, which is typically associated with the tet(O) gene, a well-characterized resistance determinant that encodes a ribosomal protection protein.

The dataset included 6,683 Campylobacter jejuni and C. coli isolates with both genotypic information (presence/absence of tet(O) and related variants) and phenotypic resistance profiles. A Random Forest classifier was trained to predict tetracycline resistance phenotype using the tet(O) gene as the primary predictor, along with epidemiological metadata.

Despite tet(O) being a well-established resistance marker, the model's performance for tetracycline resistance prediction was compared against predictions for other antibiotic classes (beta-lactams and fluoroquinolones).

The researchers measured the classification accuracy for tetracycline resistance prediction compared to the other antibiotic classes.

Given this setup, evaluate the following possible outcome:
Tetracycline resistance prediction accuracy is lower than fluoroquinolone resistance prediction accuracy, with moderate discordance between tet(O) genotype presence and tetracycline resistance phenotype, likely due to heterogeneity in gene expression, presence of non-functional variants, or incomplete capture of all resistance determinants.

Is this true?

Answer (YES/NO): YES